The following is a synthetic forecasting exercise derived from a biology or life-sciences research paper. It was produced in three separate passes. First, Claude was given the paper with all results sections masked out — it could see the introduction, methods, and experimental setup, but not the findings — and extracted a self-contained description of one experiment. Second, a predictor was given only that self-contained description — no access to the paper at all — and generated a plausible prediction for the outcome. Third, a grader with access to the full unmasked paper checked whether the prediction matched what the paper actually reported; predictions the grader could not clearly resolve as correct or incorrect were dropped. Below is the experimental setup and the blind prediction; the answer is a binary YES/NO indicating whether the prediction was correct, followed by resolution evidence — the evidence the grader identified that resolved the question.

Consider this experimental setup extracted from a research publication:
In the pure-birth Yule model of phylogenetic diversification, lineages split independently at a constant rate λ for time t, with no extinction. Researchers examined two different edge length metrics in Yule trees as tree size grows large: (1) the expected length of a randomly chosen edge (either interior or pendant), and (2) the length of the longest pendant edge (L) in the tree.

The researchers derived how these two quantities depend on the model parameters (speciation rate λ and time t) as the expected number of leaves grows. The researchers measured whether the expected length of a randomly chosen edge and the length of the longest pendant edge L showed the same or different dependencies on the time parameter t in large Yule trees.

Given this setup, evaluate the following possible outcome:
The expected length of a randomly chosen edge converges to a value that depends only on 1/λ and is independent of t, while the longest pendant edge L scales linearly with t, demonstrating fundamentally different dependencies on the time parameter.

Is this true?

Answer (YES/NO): YES